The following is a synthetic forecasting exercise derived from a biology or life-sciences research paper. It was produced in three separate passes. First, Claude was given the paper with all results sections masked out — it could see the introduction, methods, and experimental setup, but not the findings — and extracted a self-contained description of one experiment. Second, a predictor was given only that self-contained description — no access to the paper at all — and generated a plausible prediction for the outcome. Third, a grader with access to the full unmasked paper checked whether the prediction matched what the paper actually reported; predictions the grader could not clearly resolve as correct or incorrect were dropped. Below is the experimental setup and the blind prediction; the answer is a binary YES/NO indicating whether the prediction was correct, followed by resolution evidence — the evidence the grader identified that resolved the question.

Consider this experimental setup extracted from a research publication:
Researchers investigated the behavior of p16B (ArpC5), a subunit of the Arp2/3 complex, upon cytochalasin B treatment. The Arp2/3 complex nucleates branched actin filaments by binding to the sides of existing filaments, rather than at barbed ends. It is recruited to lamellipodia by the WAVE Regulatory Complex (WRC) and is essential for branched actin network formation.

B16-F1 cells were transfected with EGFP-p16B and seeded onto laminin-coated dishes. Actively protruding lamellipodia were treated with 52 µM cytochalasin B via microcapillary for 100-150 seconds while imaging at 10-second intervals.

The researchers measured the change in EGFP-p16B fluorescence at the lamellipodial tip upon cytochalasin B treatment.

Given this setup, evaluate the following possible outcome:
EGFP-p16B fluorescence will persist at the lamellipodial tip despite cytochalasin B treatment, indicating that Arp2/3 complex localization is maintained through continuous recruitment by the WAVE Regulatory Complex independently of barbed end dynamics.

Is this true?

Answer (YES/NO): NO